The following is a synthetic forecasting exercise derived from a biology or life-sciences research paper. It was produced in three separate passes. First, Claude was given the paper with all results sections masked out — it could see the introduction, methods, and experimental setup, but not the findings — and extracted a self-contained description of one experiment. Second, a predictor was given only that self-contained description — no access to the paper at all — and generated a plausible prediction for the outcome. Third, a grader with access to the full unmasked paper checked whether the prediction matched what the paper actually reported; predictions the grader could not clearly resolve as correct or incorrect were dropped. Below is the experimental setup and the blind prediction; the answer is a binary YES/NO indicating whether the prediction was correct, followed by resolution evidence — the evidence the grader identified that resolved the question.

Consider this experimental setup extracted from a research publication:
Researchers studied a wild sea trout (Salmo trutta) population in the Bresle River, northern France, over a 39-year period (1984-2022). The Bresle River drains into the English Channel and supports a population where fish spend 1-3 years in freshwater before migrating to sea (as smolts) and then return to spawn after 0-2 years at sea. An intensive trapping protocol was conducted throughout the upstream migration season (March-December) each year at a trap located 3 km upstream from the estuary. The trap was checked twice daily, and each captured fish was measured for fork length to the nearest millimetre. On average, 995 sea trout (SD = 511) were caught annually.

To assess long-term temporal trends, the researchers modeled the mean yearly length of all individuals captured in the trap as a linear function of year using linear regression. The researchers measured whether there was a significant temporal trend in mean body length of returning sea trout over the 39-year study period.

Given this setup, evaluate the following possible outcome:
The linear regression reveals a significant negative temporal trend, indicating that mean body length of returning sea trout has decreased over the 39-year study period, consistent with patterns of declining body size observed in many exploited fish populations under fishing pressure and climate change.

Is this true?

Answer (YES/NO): YES